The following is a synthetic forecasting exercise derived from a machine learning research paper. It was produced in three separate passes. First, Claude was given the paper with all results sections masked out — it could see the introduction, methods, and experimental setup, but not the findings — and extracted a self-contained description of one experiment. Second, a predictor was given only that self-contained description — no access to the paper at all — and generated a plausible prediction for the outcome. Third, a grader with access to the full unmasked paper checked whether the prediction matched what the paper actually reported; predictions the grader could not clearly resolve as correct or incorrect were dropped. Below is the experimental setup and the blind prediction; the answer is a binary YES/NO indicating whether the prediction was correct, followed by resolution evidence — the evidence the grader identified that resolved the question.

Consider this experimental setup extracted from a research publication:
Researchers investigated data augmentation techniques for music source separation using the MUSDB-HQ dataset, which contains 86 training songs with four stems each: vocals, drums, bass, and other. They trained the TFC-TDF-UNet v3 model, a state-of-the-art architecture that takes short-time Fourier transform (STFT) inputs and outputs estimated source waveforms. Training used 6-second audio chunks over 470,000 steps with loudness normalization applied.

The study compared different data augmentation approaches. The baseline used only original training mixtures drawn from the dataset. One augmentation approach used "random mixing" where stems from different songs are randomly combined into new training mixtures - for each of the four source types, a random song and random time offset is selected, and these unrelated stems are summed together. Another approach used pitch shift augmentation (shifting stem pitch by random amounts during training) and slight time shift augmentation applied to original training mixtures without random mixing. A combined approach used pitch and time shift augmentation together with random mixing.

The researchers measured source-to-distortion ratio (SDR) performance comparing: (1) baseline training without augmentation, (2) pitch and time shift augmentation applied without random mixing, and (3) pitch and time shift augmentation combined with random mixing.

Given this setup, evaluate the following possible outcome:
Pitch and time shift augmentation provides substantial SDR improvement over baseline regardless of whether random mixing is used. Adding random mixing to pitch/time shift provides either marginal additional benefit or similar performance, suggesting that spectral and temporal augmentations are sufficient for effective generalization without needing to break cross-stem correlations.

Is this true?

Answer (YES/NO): NO